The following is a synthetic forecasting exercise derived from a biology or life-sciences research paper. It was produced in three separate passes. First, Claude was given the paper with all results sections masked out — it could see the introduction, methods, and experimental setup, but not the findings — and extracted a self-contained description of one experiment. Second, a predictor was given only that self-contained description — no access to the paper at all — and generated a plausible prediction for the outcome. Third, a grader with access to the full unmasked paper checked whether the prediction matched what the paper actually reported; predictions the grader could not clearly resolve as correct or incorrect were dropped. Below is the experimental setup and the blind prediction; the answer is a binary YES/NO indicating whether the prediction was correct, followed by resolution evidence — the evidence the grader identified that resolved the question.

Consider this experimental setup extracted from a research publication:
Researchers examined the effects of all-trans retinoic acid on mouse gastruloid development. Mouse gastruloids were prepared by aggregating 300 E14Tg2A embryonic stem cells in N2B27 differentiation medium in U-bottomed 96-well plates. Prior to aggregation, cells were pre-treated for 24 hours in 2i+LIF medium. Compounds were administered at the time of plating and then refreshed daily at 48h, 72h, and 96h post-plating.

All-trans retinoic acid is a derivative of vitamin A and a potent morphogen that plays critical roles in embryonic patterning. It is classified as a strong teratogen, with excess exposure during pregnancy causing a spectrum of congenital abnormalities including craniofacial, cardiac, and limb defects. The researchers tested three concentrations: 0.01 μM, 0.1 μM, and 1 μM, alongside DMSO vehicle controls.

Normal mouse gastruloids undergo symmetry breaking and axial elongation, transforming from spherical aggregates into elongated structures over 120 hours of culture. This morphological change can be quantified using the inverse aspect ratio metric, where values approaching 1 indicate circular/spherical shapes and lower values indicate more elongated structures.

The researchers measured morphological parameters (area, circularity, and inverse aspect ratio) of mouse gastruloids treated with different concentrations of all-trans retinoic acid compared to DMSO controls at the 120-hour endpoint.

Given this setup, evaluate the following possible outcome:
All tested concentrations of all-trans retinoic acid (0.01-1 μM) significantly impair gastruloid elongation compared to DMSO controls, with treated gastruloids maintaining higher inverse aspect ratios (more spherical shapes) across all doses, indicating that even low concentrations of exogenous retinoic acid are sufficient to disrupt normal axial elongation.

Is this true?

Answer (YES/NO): YES